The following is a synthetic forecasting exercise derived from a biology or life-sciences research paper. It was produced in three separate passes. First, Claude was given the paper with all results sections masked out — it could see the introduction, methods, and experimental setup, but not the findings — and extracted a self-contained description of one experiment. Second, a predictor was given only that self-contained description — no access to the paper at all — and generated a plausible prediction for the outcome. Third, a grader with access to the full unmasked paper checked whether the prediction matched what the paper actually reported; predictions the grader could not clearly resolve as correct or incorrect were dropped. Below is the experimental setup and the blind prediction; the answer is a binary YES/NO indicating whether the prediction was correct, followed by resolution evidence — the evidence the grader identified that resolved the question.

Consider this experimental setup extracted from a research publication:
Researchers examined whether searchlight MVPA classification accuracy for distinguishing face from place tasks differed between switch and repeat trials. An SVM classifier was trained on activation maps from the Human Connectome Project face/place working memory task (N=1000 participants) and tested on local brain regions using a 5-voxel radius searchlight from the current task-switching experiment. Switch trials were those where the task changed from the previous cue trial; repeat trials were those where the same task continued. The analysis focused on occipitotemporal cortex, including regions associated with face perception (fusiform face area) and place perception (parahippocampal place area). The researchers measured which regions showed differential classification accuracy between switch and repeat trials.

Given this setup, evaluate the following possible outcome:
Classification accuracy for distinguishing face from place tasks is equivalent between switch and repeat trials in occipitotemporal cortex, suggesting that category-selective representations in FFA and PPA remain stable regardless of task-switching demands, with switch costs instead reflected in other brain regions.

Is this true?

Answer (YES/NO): NO